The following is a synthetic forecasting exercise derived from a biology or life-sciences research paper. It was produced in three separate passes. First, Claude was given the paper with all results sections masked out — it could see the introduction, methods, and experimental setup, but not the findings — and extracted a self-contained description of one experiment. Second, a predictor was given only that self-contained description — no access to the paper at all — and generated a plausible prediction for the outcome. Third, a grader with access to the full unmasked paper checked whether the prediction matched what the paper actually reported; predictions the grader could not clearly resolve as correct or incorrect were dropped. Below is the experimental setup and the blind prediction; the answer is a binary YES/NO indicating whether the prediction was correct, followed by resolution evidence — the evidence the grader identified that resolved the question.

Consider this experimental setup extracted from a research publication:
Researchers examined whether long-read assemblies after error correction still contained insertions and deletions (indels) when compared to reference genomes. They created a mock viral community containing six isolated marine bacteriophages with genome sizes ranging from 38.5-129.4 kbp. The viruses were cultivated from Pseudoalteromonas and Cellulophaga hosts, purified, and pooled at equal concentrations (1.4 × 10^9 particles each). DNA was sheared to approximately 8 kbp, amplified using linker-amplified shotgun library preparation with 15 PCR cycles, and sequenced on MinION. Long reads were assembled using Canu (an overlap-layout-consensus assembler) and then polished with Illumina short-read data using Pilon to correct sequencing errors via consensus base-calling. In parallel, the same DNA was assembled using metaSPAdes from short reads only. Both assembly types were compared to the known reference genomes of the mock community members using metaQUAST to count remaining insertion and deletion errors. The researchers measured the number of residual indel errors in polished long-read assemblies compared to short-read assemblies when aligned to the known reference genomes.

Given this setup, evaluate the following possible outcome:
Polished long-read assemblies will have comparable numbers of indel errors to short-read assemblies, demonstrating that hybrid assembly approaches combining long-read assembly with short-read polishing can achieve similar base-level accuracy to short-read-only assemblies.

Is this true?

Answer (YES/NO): NO